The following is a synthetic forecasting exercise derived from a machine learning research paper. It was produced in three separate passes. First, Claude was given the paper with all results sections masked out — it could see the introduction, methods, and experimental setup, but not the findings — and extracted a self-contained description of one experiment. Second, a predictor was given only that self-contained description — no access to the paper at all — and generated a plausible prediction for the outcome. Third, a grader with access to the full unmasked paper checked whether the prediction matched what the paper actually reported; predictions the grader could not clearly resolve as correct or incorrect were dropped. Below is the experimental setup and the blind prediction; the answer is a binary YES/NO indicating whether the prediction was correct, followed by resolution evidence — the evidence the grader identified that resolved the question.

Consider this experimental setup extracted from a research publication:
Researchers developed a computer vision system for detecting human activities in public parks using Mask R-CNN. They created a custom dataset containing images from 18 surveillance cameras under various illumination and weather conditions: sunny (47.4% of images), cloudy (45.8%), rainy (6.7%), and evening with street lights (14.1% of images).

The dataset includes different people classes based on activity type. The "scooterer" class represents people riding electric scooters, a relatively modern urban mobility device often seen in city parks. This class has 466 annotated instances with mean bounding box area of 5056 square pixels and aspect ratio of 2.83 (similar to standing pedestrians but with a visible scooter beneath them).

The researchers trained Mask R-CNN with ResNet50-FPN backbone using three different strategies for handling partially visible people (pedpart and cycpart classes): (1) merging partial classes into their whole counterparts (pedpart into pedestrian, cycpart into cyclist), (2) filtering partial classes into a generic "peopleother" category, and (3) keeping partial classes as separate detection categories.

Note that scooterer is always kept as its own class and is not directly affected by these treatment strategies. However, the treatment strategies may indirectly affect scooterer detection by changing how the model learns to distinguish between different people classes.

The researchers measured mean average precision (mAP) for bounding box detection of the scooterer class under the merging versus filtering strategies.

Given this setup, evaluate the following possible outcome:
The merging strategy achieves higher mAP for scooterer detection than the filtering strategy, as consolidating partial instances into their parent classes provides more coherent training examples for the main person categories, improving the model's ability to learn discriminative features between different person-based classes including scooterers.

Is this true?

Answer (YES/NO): NO